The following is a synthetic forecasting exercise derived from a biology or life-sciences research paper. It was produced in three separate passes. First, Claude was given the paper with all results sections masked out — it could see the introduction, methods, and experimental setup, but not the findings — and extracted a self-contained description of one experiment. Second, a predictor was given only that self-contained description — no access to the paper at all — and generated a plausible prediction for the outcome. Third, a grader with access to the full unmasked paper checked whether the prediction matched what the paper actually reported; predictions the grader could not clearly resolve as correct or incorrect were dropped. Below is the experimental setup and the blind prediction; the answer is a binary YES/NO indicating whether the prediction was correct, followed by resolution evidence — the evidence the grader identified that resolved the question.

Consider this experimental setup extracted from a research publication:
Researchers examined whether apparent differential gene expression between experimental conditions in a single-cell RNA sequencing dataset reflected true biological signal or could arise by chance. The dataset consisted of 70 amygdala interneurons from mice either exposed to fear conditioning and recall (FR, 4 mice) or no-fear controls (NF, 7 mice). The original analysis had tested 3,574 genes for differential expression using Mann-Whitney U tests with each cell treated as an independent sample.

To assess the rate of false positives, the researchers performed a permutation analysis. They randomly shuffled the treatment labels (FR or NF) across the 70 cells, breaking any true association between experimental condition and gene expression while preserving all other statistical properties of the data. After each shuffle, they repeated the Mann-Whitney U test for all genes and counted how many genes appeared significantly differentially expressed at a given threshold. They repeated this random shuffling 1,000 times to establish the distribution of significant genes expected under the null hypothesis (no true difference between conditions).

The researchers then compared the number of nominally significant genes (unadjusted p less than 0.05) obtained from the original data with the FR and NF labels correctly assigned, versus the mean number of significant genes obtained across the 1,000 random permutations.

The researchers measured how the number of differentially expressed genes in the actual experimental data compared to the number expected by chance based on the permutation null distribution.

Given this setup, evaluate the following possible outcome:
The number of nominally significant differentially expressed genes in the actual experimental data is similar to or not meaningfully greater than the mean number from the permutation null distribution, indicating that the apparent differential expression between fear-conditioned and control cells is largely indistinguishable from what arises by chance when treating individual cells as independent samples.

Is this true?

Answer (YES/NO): YES